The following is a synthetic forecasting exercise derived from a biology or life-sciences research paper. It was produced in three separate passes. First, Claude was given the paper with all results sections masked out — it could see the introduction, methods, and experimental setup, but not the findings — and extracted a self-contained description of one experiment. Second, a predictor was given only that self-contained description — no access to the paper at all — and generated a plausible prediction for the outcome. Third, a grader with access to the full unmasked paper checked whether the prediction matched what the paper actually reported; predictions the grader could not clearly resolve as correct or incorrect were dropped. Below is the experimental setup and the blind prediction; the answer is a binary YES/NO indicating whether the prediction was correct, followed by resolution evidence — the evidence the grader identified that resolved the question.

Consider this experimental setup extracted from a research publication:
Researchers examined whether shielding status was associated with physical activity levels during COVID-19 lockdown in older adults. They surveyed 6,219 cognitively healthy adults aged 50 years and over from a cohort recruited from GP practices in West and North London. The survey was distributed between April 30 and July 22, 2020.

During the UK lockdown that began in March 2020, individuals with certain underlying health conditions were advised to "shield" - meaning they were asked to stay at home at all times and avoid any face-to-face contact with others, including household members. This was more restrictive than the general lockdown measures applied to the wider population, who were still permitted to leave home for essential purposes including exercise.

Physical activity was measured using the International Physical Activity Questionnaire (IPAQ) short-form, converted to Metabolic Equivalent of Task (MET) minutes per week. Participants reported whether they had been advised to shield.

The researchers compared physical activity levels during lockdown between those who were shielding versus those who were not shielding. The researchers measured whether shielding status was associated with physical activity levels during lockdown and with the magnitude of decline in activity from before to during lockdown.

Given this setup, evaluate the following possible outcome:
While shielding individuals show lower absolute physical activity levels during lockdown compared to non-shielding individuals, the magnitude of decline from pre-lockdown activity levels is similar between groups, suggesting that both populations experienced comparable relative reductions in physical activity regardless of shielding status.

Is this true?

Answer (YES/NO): NO